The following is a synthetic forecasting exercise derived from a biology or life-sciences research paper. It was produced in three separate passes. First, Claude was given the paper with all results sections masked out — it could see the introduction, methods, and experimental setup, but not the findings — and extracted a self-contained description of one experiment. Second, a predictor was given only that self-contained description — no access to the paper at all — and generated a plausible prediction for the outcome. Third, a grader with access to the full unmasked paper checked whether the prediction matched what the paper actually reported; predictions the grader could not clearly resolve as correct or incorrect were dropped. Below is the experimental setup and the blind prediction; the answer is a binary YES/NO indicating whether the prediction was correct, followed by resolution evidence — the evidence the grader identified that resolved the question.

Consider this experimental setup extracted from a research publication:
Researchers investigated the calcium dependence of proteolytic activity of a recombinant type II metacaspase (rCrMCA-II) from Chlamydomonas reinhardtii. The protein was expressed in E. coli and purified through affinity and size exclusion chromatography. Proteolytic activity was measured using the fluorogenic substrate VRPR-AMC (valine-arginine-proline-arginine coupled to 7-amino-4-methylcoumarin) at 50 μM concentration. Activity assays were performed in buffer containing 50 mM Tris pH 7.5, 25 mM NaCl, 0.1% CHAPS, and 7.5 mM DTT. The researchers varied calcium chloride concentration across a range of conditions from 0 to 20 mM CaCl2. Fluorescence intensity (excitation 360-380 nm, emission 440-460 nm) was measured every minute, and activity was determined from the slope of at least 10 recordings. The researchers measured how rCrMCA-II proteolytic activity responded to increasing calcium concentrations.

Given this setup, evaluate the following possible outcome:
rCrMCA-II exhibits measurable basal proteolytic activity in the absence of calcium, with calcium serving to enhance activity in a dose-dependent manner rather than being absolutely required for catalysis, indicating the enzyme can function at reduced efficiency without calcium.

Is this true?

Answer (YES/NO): NO